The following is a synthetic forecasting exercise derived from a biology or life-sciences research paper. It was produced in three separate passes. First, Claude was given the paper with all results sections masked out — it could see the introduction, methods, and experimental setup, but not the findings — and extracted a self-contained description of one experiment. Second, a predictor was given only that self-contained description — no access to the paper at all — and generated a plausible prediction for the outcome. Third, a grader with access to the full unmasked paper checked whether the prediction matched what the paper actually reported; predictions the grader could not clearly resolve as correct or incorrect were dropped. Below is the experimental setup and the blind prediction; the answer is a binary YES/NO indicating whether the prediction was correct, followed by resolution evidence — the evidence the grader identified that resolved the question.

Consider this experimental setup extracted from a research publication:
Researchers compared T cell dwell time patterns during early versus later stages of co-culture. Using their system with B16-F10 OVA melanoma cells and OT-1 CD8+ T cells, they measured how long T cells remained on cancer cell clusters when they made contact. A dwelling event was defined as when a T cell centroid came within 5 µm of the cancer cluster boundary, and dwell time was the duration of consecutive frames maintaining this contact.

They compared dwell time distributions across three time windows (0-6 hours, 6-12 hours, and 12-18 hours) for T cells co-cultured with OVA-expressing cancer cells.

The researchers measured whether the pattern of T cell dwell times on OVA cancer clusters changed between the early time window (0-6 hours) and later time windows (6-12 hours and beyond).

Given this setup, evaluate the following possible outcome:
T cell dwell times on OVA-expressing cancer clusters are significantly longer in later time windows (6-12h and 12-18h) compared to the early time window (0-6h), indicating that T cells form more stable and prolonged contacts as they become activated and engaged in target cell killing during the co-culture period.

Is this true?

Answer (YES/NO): YES